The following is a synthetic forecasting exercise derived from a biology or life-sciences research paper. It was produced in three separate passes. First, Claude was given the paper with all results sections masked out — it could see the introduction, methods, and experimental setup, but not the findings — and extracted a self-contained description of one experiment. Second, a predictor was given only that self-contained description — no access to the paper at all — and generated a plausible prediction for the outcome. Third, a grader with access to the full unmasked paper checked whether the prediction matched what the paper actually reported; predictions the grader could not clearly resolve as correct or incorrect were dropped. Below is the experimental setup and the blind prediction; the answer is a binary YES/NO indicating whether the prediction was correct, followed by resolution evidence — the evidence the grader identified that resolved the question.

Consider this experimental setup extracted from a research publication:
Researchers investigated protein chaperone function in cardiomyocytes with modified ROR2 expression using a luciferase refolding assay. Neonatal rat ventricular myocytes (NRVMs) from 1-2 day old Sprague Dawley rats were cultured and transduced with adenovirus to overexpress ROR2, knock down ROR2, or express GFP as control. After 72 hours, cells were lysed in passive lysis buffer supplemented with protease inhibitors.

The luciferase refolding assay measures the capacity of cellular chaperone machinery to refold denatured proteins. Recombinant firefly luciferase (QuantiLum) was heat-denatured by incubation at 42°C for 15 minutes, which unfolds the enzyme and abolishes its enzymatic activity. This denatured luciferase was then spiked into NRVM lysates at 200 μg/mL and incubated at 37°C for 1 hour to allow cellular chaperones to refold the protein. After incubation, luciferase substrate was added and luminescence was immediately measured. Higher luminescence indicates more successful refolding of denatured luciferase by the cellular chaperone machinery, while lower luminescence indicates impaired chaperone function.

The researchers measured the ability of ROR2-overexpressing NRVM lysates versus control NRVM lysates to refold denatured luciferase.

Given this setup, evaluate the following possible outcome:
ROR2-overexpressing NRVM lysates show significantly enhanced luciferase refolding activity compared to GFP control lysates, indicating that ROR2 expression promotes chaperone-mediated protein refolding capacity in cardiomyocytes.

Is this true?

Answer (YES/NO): NO